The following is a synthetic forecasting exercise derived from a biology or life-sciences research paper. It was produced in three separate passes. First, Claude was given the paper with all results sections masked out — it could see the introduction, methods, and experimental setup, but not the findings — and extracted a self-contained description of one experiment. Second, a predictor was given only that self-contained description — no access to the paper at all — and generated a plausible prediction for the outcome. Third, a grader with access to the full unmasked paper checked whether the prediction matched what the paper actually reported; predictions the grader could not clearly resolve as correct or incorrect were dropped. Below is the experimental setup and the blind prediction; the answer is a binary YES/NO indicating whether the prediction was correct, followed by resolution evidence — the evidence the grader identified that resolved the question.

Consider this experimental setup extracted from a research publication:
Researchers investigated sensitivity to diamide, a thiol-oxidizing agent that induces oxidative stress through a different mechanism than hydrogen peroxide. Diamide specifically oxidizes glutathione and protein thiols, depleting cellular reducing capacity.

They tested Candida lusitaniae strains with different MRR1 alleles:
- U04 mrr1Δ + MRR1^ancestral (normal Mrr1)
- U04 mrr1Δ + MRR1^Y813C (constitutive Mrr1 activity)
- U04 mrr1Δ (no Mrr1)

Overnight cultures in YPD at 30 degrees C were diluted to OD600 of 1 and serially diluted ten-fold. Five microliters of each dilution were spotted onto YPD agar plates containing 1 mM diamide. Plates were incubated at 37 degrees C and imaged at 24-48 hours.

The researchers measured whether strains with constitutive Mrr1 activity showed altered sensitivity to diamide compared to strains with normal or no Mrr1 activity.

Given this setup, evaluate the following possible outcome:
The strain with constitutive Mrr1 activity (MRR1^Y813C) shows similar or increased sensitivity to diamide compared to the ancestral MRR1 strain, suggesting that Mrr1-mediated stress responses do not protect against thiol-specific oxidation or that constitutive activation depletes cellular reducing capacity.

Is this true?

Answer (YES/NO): NO